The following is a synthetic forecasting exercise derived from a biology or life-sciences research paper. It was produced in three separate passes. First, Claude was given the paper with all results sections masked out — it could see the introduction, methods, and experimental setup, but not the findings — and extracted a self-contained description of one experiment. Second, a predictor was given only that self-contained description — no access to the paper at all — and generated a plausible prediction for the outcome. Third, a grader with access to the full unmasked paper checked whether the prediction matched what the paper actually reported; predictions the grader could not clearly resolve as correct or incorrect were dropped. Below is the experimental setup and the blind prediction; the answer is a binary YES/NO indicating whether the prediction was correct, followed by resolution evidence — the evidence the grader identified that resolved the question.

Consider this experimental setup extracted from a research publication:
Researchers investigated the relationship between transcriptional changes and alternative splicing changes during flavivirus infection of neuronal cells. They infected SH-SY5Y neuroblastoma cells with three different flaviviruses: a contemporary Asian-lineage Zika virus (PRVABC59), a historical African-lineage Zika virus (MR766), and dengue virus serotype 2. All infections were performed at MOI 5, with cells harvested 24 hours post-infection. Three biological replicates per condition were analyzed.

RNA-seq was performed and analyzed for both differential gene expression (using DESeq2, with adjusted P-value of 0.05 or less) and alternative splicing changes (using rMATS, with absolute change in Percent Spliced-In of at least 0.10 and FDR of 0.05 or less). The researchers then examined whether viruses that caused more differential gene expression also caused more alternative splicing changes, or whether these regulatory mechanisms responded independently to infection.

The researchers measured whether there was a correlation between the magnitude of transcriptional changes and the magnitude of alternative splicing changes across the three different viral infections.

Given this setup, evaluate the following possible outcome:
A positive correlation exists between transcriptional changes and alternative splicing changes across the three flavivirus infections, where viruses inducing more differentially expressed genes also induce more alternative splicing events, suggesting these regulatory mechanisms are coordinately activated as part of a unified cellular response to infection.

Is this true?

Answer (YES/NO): YES